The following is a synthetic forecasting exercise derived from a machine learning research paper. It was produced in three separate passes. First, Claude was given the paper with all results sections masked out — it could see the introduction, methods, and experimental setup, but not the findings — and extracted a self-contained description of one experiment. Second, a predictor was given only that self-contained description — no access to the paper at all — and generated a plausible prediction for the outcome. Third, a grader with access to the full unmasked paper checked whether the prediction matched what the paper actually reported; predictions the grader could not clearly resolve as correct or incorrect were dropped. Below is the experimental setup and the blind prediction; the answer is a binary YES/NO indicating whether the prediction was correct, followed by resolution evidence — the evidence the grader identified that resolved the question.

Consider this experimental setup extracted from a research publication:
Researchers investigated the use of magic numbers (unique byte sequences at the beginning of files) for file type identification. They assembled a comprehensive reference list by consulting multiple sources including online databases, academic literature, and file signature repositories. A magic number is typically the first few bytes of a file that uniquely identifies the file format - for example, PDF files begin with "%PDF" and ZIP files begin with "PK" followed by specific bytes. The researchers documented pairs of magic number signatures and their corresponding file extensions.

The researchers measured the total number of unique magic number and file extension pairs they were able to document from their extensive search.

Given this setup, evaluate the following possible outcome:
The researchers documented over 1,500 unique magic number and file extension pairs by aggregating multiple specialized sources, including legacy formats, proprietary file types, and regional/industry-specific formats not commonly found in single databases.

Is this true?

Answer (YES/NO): NO